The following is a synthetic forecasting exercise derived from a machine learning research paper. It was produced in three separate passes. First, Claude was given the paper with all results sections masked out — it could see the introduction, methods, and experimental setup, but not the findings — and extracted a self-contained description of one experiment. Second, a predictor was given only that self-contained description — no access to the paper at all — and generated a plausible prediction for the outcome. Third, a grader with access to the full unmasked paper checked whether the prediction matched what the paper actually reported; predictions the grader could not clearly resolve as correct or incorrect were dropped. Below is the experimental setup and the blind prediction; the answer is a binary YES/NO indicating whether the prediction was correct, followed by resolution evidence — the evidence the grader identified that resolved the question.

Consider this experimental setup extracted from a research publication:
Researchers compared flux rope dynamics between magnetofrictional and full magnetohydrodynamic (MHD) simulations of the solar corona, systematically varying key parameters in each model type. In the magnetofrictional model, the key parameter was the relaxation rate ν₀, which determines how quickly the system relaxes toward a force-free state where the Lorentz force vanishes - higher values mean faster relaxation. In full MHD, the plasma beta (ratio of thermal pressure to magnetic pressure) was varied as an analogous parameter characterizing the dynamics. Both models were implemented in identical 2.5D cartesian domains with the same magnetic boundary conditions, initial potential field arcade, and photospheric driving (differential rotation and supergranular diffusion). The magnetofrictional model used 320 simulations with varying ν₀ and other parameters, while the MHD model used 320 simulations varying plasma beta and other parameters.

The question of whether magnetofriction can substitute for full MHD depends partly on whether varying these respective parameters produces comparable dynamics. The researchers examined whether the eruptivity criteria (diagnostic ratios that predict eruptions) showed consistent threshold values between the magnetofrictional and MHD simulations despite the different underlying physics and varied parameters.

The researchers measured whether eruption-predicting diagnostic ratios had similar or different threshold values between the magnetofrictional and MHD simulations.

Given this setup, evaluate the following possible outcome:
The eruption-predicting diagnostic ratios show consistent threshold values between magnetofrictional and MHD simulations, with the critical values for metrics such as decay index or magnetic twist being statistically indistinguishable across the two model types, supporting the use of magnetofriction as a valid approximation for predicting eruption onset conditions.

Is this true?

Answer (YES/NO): NO